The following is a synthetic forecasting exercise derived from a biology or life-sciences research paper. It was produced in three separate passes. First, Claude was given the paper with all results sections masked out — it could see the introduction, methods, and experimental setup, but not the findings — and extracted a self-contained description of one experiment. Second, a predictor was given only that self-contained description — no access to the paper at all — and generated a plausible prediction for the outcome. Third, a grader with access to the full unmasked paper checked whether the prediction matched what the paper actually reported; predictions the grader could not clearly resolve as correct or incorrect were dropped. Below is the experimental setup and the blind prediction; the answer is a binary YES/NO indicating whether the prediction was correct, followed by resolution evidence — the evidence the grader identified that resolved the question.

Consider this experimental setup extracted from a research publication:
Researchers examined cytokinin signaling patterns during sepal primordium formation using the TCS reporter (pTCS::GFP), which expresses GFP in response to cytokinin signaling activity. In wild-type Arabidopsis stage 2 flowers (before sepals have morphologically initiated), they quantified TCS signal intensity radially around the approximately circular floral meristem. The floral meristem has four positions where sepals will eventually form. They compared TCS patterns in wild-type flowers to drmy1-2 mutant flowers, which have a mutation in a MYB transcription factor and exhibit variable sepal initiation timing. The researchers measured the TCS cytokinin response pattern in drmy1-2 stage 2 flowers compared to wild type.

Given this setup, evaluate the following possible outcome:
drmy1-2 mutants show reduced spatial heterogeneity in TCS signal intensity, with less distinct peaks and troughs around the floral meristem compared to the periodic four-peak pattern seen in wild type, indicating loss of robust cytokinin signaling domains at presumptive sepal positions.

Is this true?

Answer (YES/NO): YES